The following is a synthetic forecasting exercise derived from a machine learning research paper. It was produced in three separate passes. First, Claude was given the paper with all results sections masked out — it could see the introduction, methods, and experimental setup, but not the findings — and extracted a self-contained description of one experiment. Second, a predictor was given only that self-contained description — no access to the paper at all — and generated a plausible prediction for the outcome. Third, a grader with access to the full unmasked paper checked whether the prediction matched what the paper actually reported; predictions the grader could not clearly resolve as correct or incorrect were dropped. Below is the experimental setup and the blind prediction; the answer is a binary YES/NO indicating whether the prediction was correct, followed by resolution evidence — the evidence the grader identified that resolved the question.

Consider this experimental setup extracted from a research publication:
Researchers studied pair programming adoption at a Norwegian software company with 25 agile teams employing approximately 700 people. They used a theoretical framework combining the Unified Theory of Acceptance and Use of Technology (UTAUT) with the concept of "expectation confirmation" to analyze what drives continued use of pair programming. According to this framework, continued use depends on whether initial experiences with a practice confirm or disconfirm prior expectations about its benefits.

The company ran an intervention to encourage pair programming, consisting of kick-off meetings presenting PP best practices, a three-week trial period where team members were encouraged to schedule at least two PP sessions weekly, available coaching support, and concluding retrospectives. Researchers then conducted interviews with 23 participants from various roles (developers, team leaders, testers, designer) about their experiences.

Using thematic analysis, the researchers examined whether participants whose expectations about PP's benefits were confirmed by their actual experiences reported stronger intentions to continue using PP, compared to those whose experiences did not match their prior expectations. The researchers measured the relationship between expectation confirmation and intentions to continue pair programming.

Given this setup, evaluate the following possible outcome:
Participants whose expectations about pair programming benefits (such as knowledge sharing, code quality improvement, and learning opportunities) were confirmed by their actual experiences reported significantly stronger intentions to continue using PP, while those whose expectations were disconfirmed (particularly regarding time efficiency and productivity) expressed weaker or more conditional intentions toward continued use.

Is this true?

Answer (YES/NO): NO